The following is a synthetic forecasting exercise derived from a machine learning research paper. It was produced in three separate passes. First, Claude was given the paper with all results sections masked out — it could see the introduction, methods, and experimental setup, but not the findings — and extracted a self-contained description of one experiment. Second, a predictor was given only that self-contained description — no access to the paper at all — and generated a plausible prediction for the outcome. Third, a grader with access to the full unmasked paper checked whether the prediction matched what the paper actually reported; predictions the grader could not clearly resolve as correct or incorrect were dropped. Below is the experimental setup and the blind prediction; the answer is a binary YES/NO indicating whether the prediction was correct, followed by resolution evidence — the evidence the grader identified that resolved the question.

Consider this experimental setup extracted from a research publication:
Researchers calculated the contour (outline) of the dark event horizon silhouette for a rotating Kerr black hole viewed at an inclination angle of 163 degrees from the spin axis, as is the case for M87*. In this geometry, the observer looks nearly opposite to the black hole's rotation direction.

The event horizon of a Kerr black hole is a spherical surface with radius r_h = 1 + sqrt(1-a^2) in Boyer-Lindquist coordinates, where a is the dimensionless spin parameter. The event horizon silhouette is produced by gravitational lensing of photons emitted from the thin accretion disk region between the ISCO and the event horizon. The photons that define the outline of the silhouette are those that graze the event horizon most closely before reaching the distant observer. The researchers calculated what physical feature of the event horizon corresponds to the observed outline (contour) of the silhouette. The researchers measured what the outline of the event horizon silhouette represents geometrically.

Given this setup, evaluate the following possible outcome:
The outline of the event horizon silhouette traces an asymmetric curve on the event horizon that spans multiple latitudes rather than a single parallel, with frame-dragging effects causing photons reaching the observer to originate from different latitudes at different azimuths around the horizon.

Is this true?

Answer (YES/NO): NO